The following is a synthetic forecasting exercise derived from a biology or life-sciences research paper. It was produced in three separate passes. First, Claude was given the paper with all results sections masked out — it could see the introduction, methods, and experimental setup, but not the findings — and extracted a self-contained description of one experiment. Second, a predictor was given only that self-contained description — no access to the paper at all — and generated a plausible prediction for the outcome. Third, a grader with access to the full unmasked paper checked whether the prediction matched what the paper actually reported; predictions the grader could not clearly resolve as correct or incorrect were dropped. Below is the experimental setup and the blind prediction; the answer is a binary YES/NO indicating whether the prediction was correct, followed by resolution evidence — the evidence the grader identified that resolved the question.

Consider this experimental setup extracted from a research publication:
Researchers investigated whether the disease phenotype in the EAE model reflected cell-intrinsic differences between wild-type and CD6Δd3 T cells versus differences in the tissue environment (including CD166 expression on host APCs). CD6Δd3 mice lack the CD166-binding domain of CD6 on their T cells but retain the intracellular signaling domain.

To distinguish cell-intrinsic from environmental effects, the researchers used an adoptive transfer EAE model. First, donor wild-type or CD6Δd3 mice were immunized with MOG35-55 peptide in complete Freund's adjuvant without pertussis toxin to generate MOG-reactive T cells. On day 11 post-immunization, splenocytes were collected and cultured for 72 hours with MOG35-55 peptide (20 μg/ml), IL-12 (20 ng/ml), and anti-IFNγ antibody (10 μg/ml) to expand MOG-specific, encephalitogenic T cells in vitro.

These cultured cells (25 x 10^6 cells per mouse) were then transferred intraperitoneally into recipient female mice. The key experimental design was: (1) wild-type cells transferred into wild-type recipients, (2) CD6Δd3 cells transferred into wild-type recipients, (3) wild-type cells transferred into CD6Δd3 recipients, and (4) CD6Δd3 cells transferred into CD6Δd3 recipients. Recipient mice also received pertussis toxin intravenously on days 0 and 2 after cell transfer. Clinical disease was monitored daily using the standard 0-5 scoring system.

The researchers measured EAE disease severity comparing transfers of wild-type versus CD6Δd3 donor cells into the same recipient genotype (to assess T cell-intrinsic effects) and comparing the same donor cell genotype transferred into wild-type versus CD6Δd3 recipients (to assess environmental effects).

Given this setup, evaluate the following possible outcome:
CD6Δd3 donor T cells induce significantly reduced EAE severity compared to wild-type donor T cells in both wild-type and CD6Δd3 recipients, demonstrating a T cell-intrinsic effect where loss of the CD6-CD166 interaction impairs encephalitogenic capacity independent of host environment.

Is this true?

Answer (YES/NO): NO